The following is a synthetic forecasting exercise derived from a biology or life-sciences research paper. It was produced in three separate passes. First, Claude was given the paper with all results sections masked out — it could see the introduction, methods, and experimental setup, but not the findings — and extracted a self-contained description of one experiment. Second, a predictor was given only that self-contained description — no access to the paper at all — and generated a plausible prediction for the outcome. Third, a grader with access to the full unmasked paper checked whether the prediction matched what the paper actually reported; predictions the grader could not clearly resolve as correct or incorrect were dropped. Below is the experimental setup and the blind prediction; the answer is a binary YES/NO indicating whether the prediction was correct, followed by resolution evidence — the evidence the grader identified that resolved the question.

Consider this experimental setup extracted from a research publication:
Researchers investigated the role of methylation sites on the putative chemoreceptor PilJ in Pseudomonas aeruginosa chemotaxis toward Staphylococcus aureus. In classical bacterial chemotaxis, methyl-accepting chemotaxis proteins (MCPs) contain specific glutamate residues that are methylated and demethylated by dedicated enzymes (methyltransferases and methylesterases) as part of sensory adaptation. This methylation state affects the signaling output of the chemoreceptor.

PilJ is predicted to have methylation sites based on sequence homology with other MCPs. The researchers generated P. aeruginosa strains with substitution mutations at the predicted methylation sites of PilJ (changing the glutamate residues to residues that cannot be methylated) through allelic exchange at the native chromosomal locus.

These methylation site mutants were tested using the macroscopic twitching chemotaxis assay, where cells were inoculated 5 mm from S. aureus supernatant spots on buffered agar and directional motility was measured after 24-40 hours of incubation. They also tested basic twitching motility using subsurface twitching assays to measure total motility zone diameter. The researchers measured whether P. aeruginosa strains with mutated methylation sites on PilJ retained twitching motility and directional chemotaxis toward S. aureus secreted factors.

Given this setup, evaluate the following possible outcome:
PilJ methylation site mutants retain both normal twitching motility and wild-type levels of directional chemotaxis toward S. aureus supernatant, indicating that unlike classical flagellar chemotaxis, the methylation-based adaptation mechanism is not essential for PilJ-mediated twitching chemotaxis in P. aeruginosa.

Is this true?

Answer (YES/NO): NO